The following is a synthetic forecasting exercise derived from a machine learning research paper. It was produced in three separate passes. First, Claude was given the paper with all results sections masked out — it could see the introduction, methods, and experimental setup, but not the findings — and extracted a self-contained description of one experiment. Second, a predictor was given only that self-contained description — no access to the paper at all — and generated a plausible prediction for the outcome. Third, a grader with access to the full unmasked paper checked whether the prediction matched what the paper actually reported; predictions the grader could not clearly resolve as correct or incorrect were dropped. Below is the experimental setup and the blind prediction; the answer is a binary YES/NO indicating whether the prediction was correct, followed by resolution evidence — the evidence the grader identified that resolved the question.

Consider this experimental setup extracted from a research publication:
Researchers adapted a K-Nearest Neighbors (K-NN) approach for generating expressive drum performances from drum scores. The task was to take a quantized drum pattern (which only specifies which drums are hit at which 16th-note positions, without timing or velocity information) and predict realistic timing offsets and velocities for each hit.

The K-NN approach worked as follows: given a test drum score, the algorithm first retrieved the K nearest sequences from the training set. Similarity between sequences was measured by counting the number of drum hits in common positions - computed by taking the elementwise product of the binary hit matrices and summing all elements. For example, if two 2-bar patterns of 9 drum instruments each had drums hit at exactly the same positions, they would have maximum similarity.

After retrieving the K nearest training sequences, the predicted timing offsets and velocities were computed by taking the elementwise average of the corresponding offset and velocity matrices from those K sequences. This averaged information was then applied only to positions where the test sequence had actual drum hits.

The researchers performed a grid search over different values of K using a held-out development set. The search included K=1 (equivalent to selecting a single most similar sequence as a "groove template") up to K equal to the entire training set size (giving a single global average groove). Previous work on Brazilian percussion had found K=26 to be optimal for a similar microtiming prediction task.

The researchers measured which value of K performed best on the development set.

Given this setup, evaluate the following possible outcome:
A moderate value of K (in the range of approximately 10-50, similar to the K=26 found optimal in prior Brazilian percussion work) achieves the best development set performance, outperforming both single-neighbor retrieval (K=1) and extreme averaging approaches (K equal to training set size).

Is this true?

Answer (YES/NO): YES